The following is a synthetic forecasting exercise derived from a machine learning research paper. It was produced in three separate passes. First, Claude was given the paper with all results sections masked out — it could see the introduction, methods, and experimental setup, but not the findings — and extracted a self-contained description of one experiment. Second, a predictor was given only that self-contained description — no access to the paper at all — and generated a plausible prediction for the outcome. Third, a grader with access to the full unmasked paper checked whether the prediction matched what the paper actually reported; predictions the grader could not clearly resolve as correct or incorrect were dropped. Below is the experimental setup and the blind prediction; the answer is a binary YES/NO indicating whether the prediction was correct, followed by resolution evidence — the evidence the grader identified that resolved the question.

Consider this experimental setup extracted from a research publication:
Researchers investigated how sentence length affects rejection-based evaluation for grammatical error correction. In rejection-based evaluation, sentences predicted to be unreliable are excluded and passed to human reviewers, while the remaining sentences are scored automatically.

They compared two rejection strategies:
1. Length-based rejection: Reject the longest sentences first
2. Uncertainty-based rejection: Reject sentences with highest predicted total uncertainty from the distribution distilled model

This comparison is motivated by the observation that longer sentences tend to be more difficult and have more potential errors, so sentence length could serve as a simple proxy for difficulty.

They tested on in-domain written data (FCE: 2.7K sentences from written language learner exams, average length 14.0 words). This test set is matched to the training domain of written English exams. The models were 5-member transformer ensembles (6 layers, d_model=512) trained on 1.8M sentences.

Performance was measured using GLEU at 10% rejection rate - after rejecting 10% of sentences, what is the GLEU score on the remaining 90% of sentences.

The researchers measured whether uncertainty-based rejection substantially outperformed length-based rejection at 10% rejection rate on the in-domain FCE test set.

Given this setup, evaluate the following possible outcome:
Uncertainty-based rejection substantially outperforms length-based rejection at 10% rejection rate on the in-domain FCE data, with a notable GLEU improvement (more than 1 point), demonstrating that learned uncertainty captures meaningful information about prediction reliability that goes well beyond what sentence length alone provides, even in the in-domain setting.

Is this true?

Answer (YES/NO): NO